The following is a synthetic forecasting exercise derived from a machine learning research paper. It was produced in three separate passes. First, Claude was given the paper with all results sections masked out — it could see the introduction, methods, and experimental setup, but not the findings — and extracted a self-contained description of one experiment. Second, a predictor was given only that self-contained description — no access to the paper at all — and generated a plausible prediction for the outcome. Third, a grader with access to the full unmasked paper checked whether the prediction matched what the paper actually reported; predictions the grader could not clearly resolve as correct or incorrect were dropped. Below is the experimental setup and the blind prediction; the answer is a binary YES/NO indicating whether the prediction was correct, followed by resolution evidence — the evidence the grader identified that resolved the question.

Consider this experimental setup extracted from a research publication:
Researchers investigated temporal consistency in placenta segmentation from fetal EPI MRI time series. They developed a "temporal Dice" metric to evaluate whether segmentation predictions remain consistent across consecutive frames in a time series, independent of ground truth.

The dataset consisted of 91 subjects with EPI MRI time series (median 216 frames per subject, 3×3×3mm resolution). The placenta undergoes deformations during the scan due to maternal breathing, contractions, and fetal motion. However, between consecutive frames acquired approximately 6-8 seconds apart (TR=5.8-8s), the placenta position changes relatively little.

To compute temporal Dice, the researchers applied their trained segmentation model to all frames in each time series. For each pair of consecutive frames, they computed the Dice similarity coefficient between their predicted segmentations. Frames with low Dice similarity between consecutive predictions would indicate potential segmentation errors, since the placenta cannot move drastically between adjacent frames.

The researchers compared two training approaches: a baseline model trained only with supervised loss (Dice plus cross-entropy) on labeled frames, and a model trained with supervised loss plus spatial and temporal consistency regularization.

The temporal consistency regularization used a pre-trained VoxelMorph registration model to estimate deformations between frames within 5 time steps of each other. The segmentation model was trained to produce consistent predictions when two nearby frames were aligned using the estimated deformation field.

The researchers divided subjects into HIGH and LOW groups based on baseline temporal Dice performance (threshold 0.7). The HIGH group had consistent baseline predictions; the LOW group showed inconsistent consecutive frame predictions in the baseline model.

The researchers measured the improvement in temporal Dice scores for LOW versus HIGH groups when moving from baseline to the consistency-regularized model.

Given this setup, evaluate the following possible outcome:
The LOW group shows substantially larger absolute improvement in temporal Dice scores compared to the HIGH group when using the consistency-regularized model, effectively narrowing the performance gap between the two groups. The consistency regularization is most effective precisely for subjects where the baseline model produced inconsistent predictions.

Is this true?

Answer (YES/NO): YES